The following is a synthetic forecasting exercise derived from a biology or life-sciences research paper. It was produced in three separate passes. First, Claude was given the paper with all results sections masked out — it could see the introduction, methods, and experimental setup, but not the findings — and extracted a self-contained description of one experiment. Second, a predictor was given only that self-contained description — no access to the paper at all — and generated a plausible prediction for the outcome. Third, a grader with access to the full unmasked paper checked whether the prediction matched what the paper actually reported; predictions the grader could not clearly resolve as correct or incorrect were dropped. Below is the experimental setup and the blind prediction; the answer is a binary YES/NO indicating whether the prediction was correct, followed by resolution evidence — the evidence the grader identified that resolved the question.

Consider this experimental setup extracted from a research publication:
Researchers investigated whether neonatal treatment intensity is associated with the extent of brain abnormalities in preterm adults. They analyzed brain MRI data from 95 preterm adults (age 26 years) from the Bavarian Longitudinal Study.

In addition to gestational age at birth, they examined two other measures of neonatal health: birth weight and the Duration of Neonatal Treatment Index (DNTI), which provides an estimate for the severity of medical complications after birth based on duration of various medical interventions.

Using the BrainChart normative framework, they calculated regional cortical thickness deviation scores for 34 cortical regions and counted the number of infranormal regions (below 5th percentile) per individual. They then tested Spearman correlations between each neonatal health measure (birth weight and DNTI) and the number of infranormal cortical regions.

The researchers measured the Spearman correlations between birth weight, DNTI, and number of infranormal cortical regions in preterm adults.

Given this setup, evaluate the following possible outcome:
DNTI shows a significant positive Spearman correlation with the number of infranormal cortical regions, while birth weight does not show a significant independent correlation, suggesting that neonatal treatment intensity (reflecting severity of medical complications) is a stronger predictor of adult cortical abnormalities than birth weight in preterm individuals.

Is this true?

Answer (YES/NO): YES